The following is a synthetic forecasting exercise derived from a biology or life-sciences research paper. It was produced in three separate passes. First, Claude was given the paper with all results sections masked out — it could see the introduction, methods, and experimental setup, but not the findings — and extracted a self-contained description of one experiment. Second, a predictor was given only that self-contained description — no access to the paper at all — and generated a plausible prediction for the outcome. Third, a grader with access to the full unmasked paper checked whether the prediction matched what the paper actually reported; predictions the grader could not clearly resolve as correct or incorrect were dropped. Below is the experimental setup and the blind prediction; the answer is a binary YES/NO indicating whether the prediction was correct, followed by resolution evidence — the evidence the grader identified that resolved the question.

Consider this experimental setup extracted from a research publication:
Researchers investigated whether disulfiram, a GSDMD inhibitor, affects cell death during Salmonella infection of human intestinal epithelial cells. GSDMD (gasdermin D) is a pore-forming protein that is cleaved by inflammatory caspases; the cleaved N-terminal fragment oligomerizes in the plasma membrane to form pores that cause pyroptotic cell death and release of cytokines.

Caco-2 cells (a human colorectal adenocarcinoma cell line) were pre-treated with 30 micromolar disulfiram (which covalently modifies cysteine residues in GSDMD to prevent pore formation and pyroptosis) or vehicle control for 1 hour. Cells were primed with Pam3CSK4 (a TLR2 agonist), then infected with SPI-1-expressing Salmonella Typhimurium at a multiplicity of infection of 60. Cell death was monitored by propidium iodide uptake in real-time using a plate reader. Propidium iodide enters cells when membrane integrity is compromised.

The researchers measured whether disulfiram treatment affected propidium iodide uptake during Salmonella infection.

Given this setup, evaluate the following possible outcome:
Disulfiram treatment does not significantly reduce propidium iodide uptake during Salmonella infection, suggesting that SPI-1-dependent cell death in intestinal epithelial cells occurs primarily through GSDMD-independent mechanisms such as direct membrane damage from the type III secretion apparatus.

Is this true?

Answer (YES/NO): NO